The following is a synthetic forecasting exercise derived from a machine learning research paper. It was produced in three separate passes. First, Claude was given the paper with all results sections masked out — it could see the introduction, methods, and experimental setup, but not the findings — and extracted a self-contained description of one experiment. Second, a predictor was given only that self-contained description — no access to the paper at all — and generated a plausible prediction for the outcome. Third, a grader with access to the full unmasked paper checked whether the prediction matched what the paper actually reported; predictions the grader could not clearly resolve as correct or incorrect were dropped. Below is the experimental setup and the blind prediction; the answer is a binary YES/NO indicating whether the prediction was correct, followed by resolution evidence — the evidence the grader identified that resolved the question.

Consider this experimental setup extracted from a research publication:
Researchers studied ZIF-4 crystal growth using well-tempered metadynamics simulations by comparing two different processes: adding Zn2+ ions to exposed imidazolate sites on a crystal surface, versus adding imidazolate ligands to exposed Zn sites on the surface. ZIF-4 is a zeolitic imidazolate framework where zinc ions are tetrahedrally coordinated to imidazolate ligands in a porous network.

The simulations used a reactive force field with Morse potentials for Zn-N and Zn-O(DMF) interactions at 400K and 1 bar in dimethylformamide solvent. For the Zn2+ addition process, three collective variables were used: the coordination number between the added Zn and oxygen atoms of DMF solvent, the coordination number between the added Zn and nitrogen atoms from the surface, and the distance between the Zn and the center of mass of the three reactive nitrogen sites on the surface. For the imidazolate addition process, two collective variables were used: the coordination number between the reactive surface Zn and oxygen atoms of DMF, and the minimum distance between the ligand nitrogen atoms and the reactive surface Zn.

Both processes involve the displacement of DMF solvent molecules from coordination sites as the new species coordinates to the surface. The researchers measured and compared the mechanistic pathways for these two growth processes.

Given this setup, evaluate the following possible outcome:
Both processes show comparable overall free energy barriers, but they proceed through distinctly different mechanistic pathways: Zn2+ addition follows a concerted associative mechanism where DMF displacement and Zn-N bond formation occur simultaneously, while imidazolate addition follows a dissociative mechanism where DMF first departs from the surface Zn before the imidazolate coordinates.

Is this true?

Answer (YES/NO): NO